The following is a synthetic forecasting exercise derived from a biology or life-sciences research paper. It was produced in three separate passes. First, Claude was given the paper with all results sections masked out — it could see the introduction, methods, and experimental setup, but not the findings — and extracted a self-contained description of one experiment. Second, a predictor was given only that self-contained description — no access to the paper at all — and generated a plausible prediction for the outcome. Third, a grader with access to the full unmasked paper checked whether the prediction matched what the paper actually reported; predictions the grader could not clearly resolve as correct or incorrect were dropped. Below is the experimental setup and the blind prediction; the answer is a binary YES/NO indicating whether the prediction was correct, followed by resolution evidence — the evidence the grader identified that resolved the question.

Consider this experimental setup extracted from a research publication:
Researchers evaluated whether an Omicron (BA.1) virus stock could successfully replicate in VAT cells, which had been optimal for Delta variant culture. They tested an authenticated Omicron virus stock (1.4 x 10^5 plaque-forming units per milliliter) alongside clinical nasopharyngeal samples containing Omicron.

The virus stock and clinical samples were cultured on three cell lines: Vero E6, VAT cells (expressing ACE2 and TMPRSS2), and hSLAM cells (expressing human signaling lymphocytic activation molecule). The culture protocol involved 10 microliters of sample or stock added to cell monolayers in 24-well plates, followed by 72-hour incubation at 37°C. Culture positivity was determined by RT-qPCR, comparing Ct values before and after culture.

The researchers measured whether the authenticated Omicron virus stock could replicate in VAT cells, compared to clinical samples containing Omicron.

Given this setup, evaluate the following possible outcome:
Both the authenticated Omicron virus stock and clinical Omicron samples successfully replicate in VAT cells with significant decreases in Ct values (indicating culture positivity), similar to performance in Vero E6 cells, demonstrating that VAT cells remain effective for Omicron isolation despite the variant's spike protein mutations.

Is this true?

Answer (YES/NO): NO